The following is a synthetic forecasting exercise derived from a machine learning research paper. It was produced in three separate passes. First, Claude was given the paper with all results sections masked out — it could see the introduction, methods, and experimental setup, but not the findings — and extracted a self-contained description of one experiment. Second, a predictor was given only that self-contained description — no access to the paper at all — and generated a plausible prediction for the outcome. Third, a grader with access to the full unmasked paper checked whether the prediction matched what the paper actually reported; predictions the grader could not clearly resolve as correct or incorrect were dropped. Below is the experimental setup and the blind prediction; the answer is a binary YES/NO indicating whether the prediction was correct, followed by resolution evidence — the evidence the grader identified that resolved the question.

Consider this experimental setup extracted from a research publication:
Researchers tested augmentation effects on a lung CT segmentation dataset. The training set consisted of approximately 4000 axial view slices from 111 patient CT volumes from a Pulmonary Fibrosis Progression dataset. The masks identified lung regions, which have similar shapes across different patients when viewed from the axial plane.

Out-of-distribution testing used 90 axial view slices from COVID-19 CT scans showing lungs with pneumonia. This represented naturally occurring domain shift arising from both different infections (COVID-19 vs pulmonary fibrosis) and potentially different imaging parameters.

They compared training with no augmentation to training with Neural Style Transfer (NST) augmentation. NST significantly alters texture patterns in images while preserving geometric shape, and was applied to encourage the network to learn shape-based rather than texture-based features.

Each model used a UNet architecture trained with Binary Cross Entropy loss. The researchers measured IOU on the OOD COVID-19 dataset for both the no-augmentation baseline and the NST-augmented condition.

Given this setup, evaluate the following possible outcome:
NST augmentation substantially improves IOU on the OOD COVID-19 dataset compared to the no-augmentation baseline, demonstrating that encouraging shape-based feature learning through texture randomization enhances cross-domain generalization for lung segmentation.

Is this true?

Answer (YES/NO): NO